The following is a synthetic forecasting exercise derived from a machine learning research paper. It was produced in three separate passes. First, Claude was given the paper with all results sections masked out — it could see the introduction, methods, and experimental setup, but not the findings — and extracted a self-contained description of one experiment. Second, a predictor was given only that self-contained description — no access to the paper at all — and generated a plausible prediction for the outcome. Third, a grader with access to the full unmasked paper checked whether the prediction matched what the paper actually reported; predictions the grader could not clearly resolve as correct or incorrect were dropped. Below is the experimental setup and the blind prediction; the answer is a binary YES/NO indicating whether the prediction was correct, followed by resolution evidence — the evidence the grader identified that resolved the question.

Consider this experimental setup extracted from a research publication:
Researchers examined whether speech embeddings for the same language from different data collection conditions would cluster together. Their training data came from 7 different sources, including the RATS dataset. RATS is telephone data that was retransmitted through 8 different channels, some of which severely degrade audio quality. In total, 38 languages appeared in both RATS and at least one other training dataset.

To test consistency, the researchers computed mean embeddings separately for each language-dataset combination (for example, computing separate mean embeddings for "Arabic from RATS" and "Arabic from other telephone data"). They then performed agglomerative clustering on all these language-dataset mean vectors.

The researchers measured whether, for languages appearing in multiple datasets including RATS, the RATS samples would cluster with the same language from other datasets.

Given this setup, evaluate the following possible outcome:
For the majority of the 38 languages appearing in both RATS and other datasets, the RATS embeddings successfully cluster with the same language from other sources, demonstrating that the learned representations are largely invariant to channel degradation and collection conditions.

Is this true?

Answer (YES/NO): YES